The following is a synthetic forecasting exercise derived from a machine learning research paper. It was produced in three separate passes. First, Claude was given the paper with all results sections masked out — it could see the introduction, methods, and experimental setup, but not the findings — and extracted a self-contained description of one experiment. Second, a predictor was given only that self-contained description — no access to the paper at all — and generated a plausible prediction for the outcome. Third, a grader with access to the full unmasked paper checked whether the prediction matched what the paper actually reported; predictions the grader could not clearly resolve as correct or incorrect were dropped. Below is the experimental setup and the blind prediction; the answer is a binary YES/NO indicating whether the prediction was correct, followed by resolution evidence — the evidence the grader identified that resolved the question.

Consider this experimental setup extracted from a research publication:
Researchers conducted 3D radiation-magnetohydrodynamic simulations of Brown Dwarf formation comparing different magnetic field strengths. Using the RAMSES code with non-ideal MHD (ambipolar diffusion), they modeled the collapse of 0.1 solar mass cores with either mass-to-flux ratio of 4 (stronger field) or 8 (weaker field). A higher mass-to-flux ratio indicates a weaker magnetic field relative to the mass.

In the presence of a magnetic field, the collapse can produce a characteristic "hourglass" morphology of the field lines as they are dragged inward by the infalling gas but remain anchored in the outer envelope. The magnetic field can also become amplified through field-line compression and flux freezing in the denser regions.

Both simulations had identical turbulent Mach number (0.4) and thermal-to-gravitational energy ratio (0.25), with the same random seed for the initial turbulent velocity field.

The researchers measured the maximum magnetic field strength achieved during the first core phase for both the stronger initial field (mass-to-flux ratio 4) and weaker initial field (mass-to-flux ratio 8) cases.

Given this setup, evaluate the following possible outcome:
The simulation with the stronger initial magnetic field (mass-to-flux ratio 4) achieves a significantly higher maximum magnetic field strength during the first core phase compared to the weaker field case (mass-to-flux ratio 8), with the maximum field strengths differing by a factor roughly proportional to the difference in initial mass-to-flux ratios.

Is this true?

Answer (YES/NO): NO